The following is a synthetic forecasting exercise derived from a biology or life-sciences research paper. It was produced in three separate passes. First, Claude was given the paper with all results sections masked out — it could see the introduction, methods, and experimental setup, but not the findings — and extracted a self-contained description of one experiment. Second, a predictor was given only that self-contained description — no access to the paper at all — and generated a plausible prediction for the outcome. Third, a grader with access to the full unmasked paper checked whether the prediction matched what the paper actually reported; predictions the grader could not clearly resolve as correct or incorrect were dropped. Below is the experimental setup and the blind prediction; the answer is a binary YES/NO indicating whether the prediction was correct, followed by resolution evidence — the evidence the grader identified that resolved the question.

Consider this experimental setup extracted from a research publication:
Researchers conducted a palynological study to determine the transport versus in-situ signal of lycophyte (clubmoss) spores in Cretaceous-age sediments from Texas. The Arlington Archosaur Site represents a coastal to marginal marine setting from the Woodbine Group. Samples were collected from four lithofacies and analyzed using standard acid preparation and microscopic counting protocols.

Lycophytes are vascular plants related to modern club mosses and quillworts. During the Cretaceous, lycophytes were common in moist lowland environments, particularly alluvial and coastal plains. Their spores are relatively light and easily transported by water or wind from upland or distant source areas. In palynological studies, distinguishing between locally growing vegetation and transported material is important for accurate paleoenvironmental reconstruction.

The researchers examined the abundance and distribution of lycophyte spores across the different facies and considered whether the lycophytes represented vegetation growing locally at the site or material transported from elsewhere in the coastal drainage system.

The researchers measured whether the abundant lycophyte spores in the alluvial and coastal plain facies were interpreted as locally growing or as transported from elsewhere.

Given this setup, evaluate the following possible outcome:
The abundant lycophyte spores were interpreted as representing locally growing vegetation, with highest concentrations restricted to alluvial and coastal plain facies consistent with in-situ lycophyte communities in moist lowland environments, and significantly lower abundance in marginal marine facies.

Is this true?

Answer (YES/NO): NO